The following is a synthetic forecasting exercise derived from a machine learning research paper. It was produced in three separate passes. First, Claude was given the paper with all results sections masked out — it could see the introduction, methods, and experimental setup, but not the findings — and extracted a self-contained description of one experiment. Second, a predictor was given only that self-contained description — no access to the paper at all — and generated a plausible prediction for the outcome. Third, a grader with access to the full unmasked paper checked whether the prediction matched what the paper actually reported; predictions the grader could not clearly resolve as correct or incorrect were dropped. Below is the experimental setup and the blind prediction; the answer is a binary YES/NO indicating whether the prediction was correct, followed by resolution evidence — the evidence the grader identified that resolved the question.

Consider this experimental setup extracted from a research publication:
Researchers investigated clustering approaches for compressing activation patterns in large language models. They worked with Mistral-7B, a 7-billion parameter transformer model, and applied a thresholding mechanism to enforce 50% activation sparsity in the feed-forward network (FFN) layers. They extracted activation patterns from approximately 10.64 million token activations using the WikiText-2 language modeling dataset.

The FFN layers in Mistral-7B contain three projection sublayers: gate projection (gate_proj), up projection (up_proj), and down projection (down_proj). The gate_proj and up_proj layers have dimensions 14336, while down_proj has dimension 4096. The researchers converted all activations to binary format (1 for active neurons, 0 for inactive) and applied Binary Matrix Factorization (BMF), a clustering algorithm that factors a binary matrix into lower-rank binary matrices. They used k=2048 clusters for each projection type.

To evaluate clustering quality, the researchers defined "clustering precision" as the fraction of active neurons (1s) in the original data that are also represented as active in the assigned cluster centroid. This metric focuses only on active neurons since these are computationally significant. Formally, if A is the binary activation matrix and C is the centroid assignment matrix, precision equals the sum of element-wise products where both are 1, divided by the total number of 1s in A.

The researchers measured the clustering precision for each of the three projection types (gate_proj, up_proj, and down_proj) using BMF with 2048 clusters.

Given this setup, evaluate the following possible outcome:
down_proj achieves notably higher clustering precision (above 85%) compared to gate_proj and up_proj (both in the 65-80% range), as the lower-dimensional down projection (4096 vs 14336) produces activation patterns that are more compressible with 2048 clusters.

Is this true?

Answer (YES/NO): NO